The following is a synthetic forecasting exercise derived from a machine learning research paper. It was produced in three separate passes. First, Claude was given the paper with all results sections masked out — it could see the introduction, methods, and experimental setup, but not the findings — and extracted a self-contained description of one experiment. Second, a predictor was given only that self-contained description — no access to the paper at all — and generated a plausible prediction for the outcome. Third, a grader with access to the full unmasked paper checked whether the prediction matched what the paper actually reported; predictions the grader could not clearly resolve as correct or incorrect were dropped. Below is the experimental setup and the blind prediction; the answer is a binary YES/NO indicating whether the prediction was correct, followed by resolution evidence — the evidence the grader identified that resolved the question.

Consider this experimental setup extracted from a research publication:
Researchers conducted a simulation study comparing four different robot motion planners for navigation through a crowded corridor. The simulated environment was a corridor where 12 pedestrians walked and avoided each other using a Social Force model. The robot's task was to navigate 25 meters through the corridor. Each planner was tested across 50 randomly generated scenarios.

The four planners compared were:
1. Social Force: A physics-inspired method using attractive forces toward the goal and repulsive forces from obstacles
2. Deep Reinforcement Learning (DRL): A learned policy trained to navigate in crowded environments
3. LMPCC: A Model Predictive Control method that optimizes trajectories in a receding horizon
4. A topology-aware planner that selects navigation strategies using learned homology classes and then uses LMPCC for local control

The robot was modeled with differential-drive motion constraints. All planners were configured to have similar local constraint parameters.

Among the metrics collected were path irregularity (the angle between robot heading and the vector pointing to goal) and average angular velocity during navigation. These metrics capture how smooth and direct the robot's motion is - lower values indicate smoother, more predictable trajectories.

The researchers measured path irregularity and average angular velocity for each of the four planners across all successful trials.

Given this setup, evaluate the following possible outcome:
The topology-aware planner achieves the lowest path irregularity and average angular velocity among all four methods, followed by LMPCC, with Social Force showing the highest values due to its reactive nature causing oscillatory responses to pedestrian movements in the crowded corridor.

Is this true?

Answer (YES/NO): NO